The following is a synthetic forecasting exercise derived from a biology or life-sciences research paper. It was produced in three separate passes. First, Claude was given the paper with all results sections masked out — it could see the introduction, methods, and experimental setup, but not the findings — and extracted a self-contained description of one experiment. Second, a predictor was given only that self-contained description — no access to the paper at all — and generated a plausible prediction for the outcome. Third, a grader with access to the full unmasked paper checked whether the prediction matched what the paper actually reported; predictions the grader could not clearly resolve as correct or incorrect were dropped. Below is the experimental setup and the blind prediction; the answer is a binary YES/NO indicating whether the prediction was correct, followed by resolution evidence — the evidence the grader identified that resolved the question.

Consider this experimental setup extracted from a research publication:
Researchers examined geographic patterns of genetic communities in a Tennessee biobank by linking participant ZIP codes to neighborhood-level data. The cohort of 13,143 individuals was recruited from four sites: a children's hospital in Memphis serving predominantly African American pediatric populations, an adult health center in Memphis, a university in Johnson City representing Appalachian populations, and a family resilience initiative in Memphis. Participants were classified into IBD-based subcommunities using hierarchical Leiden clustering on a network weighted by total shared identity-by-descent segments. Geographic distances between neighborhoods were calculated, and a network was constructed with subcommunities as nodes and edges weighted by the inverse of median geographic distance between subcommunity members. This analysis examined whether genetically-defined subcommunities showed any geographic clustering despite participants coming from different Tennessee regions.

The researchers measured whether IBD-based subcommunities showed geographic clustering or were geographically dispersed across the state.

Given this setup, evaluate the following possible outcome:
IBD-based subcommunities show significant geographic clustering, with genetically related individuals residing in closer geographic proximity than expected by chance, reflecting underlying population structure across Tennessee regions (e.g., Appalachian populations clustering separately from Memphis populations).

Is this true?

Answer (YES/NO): NO